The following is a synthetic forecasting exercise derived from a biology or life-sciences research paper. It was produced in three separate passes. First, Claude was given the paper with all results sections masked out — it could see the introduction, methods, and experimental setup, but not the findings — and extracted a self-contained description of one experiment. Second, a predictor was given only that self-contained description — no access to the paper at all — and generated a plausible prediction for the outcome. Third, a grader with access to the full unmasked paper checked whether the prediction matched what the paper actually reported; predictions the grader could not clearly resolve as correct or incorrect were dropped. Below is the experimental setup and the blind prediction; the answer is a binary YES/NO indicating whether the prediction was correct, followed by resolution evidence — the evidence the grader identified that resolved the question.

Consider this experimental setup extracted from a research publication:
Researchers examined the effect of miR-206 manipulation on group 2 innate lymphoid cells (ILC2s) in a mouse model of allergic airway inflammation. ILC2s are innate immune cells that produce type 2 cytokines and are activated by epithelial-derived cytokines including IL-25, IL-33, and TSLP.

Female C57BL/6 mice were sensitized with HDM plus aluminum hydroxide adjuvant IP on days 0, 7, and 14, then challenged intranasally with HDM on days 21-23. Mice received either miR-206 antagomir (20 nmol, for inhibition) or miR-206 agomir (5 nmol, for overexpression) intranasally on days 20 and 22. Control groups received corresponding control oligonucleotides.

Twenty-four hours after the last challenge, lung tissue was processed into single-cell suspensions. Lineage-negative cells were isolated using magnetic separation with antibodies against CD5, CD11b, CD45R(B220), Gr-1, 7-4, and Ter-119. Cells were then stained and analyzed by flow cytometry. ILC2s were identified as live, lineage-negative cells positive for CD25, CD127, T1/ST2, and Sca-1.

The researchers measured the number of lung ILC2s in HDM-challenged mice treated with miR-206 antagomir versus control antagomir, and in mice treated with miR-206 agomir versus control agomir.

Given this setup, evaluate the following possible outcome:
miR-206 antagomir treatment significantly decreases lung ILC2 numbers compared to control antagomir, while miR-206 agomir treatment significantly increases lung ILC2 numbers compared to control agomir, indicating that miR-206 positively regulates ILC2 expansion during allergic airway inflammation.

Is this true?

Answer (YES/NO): YES